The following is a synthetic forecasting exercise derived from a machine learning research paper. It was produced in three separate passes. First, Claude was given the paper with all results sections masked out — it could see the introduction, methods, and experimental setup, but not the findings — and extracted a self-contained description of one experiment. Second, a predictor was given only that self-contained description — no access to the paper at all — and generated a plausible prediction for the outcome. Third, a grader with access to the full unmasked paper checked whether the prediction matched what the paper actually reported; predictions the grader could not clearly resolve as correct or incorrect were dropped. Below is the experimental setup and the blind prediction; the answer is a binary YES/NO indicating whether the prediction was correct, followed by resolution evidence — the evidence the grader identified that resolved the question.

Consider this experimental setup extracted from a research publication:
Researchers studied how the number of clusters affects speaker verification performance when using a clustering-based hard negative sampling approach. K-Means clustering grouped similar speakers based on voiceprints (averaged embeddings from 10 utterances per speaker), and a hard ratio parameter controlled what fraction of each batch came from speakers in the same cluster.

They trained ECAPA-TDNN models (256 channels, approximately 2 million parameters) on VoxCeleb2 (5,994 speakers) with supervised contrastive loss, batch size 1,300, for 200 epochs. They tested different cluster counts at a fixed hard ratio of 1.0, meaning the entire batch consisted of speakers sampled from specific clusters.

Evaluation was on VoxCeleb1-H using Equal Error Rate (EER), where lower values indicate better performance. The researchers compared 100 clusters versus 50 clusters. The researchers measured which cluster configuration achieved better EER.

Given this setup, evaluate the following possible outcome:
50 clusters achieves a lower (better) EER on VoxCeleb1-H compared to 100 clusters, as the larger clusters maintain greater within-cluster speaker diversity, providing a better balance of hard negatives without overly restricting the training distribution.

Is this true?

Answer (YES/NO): YES